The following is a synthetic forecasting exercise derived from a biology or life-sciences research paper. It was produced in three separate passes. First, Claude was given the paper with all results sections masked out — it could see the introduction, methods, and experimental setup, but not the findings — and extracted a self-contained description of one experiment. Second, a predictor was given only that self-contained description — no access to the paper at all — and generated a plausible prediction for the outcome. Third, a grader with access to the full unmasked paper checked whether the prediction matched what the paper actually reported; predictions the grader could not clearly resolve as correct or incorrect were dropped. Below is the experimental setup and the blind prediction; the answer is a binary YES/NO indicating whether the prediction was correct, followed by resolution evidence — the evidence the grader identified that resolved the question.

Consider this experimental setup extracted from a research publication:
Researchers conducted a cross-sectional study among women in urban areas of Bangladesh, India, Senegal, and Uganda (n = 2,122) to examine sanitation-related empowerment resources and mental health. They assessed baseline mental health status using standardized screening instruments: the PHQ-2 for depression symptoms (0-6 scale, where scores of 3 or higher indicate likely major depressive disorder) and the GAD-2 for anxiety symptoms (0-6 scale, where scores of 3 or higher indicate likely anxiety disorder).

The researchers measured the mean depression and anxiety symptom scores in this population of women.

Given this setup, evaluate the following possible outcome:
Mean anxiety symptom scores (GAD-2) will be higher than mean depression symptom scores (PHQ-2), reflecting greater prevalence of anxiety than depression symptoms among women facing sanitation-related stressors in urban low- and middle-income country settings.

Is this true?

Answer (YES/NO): NO